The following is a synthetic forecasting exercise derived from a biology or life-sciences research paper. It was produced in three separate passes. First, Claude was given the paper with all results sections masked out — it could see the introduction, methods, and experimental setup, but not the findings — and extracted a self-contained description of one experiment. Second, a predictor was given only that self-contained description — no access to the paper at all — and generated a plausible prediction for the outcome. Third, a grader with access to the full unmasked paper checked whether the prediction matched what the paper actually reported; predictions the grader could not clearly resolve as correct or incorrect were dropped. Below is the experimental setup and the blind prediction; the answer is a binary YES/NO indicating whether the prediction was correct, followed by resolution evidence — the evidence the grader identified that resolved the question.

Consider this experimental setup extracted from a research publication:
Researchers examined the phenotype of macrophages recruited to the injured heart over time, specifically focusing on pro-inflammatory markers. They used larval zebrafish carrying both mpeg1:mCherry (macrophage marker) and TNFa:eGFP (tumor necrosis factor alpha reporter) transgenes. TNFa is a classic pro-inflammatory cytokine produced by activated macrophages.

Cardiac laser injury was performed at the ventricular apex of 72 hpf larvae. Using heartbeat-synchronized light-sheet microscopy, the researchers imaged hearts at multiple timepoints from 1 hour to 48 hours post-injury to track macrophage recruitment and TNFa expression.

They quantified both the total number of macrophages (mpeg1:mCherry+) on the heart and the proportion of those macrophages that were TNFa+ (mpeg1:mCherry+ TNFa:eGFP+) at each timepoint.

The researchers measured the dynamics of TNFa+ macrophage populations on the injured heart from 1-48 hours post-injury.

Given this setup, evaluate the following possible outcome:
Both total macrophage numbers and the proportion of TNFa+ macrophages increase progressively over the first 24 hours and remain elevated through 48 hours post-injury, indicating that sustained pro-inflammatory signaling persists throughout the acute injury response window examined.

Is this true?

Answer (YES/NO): NO